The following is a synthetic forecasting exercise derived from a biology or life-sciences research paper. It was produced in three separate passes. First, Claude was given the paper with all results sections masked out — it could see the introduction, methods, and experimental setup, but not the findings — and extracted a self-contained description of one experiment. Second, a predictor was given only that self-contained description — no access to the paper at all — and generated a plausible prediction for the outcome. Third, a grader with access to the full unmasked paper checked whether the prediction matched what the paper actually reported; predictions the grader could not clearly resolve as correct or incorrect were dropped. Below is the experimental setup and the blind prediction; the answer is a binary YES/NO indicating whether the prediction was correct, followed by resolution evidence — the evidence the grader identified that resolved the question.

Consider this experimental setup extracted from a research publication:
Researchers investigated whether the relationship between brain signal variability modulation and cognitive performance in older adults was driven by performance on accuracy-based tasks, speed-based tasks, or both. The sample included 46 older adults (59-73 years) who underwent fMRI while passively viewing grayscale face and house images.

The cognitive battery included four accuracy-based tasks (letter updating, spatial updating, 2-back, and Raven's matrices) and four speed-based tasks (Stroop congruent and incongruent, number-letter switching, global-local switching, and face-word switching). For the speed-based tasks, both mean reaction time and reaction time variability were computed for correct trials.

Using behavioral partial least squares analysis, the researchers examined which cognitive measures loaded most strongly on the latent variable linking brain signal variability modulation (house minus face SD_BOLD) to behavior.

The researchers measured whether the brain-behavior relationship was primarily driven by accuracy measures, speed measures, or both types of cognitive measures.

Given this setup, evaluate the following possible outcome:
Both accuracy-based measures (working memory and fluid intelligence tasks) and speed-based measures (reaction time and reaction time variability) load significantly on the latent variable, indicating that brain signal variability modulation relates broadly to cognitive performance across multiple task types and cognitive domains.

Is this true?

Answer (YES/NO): YES